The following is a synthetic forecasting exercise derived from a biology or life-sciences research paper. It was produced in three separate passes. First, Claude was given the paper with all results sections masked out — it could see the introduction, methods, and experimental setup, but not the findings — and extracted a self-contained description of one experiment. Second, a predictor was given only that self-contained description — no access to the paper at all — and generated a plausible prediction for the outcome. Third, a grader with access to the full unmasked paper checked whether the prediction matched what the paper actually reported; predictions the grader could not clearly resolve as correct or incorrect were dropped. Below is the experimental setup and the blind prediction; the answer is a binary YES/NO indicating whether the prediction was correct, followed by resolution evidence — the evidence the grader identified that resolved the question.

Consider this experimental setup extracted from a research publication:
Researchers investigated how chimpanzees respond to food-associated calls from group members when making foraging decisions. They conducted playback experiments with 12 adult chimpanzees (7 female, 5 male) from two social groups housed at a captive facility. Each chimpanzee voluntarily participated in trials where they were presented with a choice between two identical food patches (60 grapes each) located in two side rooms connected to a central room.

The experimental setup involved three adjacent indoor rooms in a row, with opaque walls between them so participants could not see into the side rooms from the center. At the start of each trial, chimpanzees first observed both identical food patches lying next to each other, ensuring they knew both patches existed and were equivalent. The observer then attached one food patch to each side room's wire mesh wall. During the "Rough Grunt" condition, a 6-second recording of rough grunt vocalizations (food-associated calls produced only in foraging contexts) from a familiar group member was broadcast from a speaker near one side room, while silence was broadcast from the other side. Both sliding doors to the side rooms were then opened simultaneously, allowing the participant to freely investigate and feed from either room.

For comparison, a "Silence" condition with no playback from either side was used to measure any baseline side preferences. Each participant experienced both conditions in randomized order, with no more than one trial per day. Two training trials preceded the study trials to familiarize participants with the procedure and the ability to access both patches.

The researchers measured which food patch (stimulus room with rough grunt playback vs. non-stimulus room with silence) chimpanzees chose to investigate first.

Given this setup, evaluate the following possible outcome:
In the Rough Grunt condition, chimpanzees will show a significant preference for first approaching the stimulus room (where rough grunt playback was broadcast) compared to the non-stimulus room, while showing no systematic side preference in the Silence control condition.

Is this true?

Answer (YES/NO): YES